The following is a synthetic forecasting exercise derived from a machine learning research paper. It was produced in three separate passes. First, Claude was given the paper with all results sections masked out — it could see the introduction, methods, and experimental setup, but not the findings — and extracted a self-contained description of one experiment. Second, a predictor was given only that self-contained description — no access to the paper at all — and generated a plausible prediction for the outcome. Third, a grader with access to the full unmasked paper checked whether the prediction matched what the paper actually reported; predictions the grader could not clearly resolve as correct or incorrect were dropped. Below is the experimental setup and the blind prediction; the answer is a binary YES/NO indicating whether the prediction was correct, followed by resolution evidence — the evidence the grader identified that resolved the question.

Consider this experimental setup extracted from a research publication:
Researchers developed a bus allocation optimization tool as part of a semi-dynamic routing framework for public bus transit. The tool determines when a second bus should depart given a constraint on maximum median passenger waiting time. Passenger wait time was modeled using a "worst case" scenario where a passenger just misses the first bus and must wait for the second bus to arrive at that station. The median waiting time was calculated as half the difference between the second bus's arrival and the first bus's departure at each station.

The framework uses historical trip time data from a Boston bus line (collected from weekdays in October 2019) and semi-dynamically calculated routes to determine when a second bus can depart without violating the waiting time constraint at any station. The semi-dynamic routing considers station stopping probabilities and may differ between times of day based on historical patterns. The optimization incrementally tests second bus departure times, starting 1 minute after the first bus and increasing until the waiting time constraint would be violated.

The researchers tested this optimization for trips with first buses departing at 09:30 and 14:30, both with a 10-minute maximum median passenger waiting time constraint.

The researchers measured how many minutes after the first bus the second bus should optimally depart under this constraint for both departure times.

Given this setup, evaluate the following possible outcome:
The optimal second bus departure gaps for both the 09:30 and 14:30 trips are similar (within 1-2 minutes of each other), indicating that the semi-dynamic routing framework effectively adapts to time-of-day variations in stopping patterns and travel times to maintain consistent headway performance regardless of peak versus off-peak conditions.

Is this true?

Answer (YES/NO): NO